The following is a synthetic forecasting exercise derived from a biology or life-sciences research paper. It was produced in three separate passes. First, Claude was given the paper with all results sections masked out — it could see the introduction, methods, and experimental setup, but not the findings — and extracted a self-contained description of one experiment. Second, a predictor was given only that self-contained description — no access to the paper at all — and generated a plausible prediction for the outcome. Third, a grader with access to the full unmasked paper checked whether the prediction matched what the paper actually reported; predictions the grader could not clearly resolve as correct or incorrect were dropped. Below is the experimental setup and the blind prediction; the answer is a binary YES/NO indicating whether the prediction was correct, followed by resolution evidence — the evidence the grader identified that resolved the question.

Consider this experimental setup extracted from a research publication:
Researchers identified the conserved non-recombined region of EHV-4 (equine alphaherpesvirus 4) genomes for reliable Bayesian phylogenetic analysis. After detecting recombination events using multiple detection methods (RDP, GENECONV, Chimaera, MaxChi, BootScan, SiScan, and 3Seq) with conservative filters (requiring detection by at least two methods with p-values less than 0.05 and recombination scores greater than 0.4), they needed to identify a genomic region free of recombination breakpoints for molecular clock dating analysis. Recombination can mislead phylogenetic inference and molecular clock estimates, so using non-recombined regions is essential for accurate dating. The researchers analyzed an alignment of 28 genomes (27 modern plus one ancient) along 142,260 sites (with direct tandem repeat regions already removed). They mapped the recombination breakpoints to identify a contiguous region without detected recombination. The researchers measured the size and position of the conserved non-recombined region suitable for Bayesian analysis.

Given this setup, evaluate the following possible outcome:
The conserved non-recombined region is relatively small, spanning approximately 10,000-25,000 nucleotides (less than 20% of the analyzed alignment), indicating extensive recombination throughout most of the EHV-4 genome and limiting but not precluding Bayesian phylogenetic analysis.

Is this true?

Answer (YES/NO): NO